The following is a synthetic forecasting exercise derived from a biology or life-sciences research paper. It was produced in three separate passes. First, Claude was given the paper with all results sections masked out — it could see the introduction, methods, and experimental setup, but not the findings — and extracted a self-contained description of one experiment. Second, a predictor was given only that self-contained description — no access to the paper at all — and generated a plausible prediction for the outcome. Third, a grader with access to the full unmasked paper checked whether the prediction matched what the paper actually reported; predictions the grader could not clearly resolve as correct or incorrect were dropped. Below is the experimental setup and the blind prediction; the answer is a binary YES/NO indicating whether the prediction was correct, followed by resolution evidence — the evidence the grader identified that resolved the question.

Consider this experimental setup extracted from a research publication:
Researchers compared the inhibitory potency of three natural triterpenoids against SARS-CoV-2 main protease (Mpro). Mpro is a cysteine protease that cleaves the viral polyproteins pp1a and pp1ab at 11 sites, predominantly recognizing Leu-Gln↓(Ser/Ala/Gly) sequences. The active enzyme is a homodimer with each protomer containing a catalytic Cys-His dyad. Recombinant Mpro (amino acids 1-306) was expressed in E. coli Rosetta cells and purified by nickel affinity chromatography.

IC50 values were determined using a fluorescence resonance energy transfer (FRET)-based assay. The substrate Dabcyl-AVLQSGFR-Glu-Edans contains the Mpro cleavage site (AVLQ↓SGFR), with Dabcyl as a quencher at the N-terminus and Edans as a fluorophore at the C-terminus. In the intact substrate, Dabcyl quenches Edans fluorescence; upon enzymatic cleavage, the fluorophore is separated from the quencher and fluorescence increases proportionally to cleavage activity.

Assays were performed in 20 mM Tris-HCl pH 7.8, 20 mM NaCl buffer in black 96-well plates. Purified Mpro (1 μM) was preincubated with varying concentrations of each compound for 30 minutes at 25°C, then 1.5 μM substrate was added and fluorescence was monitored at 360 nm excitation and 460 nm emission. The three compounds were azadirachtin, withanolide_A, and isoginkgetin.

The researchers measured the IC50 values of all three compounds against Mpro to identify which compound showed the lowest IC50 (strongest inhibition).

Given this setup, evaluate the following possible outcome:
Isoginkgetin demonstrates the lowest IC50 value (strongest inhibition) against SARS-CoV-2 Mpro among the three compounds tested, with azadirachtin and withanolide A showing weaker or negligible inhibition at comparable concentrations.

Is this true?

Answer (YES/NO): NO